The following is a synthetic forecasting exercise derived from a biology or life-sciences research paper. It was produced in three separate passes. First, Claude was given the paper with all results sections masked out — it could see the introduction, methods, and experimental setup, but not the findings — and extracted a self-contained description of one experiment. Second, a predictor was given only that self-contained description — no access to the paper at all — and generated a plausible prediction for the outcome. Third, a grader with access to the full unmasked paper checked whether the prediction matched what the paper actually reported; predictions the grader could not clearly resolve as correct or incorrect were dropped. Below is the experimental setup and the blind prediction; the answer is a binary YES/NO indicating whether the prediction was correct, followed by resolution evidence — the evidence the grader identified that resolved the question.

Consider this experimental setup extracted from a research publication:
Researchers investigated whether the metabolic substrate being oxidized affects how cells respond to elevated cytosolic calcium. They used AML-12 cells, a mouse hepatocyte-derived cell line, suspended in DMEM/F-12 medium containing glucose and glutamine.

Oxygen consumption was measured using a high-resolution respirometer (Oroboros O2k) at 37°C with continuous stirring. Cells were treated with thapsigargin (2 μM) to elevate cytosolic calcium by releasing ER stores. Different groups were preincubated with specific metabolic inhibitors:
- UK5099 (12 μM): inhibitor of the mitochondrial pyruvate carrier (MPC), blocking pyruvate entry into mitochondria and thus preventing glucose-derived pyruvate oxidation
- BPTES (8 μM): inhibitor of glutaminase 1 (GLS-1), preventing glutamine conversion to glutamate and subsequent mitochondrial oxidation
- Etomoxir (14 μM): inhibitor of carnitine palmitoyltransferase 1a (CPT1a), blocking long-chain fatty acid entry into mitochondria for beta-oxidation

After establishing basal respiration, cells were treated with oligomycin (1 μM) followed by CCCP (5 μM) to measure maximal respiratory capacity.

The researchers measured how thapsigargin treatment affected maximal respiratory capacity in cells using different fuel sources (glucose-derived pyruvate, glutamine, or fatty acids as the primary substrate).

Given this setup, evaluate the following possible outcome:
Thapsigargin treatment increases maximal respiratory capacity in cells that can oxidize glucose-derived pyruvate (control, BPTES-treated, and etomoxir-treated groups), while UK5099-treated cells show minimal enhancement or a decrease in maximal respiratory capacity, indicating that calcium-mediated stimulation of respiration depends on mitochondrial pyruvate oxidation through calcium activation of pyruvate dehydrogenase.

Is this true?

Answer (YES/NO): NO